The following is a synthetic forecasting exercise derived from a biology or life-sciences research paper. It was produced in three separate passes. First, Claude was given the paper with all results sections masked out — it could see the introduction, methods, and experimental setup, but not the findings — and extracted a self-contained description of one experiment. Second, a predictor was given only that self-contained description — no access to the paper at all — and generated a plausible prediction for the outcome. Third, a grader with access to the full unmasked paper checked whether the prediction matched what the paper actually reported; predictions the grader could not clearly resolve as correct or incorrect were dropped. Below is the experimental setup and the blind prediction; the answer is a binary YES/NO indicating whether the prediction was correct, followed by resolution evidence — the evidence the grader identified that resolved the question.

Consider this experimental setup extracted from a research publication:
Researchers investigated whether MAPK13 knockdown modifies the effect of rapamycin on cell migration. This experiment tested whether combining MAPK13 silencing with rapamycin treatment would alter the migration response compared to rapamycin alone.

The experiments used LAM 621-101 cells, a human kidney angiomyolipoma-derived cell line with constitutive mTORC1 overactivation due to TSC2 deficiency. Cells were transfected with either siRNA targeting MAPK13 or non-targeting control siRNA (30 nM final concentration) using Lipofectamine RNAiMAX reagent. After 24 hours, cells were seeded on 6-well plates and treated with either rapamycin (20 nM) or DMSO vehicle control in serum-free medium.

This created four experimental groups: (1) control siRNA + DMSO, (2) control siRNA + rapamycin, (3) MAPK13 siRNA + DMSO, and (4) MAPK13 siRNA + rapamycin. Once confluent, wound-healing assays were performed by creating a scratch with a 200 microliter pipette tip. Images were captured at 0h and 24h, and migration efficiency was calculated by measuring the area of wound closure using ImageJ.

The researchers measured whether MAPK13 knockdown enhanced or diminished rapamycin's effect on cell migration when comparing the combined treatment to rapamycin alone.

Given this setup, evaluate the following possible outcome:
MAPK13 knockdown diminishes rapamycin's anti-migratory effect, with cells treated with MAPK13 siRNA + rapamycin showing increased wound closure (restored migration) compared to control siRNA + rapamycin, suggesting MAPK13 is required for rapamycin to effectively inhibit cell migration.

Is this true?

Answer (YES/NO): NO